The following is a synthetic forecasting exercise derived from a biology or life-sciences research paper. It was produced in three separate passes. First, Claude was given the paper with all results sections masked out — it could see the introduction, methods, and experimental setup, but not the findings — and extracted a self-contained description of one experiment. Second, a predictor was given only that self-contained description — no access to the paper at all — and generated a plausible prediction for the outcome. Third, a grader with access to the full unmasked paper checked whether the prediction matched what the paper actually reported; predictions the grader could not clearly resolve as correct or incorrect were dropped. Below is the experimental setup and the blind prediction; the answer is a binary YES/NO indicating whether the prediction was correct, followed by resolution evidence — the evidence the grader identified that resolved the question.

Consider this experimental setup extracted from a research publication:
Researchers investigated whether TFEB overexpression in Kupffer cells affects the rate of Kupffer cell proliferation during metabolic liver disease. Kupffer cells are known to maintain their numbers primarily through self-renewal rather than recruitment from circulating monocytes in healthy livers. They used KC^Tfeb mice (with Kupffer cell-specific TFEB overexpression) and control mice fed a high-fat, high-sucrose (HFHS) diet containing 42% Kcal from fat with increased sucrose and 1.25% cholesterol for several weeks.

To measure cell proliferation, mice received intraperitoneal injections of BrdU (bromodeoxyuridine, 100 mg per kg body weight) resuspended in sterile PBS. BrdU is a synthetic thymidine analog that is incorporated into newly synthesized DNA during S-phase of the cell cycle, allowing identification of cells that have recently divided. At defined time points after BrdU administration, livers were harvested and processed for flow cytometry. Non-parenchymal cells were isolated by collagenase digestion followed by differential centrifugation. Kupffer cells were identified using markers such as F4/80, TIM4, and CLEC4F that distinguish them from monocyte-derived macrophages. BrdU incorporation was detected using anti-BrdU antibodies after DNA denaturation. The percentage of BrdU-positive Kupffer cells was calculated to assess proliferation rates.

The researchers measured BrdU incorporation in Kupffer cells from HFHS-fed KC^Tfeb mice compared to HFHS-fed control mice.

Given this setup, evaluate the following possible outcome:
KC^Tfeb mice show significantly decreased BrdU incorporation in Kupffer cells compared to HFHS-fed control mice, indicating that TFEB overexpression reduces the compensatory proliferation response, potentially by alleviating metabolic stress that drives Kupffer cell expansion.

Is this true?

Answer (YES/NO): NO